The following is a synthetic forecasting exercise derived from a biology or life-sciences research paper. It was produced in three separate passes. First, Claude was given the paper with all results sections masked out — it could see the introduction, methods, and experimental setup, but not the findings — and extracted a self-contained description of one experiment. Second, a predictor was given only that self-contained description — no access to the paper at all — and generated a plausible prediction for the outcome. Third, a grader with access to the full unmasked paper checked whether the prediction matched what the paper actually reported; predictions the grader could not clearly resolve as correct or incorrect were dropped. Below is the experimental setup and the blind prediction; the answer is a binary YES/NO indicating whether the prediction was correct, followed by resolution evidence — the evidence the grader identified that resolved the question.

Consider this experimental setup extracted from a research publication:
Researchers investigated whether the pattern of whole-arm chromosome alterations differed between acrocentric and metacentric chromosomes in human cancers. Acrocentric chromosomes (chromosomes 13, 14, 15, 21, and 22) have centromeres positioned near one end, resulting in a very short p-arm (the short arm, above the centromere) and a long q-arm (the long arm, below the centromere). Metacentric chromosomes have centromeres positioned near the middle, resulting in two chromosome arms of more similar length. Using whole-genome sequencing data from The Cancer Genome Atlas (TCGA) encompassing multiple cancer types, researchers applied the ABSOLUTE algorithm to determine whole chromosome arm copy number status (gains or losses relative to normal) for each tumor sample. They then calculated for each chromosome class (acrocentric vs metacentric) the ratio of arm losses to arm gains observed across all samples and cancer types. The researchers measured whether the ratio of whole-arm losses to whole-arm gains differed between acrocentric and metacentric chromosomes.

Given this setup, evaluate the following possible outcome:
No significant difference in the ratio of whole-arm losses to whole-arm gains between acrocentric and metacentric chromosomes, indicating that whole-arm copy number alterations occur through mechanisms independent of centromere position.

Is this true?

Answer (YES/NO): YES